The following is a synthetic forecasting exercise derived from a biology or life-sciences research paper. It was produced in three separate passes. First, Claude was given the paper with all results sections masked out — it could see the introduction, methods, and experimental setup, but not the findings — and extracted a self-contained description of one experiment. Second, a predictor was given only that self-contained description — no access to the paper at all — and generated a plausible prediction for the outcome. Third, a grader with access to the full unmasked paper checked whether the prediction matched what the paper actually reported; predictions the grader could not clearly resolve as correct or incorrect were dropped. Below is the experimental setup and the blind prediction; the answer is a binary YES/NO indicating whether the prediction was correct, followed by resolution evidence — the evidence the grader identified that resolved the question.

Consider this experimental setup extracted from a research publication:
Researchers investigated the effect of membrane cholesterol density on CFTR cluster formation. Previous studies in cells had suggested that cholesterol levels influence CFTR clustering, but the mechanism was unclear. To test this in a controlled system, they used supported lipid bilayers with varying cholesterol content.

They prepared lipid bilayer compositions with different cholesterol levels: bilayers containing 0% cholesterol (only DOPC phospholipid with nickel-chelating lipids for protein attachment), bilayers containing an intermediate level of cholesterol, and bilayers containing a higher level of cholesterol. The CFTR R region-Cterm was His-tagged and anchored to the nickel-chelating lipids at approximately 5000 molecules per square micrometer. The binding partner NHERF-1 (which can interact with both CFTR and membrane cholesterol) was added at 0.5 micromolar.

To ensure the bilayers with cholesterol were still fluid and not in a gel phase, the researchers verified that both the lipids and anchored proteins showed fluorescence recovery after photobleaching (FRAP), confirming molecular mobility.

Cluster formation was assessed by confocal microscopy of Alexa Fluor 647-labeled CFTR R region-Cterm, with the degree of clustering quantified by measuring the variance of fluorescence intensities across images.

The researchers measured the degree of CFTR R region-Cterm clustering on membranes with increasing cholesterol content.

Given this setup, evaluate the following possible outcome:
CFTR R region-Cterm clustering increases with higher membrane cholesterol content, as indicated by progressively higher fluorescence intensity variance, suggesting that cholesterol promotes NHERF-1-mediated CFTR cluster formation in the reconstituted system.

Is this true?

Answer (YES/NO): NO